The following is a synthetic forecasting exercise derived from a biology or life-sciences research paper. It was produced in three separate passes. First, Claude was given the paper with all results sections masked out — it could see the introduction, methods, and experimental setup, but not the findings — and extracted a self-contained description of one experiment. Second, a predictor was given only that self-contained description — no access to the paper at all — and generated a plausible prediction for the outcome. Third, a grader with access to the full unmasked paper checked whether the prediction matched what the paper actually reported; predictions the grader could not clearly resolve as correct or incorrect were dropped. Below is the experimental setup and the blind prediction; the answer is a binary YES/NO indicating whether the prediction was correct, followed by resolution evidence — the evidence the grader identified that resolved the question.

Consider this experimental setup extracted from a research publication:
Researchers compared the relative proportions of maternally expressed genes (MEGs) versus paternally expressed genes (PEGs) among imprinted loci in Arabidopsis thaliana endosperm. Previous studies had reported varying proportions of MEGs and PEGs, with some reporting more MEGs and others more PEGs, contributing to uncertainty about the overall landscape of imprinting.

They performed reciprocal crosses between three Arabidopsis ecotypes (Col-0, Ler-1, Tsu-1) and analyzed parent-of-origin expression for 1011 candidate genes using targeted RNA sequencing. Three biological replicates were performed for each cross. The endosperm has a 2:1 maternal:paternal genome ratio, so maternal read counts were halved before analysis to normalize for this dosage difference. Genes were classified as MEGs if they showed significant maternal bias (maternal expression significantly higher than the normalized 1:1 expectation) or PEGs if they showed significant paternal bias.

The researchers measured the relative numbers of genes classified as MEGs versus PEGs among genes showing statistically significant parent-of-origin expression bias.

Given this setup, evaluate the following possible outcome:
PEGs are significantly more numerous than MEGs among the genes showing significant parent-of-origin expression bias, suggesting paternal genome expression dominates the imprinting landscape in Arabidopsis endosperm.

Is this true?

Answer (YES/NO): NO